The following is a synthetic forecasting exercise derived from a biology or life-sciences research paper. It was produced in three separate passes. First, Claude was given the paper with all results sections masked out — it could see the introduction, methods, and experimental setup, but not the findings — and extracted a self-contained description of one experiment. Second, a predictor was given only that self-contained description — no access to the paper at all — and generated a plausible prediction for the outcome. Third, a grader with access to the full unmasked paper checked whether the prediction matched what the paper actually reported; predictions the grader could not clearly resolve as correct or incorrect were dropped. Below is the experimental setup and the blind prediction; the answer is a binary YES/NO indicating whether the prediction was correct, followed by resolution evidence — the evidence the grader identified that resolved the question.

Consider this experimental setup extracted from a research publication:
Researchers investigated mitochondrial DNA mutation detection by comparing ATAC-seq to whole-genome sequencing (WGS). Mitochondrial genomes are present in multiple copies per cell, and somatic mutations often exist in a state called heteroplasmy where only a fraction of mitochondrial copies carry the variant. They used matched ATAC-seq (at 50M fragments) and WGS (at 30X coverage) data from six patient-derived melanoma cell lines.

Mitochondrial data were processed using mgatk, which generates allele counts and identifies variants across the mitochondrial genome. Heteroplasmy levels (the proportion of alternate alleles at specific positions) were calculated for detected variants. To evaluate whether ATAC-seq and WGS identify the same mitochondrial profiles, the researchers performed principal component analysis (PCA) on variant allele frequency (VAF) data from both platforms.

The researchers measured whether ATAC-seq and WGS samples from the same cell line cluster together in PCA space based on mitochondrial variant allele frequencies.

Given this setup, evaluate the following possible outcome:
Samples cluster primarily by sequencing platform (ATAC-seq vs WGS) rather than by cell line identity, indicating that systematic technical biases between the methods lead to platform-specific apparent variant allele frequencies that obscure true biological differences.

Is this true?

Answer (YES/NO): NO